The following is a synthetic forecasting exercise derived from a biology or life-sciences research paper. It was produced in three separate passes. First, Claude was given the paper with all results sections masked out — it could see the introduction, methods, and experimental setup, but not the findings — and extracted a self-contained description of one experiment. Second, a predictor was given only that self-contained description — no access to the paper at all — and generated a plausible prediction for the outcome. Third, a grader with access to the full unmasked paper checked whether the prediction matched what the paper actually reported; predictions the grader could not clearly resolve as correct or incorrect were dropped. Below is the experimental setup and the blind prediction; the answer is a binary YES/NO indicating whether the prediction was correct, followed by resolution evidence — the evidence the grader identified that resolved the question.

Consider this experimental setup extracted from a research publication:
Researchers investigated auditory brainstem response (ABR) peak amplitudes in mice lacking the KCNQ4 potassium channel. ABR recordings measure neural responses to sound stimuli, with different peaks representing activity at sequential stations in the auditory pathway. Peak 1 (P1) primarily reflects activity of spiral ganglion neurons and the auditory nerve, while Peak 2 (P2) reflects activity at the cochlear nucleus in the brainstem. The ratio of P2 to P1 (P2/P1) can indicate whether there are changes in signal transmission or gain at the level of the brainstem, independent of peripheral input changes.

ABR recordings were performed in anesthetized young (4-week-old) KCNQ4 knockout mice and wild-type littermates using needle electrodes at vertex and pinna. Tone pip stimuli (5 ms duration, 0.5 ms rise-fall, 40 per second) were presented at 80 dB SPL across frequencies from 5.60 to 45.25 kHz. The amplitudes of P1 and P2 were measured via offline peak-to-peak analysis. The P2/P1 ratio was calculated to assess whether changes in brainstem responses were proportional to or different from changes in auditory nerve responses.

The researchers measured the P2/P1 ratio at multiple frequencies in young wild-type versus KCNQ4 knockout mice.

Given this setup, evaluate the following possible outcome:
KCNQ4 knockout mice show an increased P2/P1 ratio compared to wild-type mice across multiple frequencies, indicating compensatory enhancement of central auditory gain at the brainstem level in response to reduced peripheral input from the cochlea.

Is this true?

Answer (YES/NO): NO